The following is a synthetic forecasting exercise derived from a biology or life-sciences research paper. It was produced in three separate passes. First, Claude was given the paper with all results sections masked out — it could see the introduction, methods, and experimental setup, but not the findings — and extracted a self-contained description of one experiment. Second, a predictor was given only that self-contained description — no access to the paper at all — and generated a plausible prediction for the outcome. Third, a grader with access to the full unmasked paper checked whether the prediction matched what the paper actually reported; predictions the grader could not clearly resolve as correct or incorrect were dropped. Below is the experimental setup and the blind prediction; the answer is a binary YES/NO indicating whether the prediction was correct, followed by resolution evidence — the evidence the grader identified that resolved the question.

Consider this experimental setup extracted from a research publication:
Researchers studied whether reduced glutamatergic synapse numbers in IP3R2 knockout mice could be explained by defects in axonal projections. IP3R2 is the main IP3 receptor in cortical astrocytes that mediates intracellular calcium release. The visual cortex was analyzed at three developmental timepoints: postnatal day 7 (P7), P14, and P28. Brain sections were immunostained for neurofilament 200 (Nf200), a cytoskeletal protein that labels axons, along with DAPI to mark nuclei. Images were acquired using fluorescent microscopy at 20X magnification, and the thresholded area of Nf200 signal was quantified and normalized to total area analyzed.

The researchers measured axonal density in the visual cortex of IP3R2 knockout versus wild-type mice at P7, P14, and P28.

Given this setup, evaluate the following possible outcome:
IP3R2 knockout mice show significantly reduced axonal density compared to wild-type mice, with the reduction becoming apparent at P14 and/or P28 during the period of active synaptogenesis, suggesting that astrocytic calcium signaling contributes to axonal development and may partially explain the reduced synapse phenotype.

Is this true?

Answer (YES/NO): NO